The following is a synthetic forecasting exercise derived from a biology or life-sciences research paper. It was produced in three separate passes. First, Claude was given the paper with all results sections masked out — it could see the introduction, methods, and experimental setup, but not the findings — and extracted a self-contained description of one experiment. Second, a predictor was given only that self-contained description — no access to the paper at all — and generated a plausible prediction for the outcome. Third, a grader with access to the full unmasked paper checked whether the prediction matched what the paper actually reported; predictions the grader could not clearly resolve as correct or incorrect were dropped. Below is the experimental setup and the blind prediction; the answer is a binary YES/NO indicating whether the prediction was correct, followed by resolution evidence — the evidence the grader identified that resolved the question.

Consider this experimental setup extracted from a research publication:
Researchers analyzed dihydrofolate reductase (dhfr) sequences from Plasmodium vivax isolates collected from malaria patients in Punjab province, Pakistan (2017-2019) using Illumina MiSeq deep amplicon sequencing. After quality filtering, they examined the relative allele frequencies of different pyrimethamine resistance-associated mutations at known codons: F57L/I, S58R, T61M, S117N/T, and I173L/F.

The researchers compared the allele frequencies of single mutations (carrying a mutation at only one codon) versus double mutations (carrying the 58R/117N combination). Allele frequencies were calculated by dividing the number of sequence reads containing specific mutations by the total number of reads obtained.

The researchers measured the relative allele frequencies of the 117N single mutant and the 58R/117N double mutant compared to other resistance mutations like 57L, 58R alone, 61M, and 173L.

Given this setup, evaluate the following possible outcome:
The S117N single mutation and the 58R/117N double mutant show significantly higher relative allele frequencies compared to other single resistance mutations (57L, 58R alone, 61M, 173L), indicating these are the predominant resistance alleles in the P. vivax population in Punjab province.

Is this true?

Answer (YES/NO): YES